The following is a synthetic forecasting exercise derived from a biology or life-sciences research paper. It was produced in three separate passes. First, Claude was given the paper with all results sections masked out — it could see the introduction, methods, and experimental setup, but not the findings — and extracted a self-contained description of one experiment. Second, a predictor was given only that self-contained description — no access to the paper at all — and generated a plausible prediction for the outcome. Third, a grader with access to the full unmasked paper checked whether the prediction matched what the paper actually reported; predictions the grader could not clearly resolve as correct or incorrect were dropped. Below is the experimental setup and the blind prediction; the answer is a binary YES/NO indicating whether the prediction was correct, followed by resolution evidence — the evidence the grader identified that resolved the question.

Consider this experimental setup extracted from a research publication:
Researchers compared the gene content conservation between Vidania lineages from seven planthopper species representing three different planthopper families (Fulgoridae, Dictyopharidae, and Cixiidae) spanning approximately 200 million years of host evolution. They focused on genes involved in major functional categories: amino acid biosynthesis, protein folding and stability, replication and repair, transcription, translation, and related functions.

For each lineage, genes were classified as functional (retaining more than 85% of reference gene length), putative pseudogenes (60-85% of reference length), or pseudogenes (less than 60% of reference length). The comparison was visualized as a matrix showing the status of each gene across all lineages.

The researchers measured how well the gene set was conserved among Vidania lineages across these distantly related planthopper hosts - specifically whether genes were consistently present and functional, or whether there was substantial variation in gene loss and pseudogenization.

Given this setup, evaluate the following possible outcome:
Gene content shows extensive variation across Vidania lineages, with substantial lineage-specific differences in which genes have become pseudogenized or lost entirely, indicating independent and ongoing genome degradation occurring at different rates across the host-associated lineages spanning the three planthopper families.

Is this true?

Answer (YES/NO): NO